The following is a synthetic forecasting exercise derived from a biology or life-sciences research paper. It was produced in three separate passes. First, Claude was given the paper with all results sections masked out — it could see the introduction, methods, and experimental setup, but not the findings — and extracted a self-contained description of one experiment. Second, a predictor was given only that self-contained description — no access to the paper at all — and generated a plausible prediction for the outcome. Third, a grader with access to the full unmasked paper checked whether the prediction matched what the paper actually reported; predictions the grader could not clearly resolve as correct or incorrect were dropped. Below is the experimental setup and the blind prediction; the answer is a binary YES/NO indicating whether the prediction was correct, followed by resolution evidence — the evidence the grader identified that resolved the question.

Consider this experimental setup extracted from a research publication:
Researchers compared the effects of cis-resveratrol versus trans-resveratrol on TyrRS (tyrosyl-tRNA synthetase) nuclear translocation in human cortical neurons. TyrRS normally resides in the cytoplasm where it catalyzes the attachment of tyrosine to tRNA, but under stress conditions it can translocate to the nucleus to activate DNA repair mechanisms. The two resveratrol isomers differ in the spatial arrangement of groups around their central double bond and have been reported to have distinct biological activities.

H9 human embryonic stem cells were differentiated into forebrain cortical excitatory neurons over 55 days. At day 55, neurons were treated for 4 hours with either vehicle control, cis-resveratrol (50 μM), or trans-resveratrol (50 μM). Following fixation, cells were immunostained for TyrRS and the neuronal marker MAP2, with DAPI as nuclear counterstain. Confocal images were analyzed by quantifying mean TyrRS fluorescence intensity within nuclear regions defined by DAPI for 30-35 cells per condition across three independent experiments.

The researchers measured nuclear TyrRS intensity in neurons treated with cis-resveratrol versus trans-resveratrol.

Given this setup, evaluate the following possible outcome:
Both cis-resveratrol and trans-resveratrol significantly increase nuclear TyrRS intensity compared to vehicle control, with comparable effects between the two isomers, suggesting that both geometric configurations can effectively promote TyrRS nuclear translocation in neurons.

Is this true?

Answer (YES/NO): YES